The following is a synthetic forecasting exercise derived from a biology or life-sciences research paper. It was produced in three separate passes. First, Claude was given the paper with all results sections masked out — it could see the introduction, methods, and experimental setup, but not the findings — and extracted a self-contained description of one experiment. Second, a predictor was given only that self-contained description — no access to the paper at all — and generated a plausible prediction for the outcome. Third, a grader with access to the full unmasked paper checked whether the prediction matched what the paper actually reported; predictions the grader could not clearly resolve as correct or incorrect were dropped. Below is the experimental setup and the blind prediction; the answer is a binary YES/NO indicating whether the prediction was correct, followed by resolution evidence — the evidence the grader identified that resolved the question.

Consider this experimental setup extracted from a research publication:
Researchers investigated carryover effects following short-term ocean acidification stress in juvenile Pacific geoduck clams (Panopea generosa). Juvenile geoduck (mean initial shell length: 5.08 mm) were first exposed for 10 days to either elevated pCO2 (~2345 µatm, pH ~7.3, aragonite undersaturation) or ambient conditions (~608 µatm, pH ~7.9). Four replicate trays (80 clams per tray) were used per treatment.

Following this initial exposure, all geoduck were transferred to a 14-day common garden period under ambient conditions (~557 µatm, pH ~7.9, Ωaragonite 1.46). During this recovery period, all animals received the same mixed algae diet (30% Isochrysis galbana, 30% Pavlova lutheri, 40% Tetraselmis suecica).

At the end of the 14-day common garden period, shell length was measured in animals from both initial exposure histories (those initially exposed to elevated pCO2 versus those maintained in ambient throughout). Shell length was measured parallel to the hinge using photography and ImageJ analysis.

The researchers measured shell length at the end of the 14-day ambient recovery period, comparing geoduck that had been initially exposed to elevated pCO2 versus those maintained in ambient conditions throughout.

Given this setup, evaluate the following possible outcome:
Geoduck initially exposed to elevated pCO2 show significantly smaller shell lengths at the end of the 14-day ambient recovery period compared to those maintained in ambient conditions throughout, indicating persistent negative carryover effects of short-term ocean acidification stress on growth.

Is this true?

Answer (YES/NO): NO